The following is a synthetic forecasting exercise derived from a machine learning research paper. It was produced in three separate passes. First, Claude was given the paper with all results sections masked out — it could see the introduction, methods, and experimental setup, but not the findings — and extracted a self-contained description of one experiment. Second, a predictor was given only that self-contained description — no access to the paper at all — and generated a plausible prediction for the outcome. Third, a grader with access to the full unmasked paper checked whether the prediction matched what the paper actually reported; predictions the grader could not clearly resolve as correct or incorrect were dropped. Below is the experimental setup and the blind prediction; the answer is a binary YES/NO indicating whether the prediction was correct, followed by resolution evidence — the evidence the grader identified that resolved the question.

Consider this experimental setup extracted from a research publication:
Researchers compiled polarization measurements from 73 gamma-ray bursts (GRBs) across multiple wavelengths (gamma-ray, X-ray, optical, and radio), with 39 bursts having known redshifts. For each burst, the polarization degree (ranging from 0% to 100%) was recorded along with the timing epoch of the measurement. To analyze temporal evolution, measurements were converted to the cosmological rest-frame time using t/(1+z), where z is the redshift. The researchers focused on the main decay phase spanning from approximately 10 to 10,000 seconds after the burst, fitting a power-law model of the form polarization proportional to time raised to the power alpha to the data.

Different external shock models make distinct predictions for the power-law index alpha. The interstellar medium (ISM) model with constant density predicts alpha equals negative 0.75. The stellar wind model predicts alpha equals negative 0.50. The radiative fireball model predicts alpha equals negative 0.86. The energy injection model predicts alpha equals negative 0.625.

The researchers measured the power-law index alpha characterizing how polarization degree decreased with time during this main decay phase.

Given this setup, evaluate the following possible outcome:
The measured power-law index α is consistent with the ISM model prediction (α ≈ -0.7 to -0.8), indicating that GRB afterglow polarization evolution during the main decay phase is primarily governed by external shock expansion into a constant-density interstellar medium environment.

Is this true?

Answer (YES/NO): NO